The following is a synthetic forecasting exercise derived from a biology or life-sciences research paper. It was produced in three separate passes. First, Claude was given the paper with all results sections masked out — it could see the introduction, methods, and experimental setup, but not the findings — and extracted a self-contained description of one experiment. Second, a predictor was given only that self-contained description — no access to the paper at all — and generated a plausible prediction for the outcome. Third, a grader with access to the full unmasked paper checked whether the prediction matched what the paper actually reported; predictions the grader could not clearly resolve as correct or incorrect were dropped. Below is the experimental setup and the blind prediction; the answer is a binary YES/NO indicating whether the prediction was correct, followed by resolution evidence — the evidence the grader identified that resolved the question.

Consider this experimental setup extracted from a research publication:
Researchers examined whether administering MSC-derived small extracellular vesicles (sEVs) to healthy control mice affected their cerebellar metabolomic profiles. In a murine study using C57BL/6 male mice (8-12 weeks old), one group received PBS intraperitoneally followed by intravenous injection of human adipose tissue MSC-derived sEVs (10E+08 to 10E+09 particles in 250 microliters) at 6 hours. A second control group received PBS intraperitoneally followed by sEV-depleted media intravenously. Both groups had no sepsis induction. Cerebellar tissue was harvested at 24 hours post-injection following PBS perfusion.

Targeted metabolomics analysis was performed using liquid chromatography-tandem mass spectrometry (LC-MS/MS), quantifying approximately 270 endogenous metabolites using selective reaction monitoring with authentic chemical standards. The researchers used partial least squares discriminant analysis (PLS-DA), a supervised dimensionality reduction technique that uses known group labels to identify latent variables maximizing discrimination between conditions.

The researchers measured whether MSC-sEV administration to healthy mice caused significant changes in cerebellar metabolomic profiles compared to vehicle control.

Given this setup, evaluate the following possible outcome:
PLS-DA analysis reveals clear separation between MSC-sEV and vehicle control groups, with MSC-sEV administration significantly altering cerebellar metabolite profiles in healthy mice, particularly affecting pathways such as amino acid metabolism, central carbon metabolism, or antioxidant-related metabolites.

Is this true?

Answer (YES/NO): NO